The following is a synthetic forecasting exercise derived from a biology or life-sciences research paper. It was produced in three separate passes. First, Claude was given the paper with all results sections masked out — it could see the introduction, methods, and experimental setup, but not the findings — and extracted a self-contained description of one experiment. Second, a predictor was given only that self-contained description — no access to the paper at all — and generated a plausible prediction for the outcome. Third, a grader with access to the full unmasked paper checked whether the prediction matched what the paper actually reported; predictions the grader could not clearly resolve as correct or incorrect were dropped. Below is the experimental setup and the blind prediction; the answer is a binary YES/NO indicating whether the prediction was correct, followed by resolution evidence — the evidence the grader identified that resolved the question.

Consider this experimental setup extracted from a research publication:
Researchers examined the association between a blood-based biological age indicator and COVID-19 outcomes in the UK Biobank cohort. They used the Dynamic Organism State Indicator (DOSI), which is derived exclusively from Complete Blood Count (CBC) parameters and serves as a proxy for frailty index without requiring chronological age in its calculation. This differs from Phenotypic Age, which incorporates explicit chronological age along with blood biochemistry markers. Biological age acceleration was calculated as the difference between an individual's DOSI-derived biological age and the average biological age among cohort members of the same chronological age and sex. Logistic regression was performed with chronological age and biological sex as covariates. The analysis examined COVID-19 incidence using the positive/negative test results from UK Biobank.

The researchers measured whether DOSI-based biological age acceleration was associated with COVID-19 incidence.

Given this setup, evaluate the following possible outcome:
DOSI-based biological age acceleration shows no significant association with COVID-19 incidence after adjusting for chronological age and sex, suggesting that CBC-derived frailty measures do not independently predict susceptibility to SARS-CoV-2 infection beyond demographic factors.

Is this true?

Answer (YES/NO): NO